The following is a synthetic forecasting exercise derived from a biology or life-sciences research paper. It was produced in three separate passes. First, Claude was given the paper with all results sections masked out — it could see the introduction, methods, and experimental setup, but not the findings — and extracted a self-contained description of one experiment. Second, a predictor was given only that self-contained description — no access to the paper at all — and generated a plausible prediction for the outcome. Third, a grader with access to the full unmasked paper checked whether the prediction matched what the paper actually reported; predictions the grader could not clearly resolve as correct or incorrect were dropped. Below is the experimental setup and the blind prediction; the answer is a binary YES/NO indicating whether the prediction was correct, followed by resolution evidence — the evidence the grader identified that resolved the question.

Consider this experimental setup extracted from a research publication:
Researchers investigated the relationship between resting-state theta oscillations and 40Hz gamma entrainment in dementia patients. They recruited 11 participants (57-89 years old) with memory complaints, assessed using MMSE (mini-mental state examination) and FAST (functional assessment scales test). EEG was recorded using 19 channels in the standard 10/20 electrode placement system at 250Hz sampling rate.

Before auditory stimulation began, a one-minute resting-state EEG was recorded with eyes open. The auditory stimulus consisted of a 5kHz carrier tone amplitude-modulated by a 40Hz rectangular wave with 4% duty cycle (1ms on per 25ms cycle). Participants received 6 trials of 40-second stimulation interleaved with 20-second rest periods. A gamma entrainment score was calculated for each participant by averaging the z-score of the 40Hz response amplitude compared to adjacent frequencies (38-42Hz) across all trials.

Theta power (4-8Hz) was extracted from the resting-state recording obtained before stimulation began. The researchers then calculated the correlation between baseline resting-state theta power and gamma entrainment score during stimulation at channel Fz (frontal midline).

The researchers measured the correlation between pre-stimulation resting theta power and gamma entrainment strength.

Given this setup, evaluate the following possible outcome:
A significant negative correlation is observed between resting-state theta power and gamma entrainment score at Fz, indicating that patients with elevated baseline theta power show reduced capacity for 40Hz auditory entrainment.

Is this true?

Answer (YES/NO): NO